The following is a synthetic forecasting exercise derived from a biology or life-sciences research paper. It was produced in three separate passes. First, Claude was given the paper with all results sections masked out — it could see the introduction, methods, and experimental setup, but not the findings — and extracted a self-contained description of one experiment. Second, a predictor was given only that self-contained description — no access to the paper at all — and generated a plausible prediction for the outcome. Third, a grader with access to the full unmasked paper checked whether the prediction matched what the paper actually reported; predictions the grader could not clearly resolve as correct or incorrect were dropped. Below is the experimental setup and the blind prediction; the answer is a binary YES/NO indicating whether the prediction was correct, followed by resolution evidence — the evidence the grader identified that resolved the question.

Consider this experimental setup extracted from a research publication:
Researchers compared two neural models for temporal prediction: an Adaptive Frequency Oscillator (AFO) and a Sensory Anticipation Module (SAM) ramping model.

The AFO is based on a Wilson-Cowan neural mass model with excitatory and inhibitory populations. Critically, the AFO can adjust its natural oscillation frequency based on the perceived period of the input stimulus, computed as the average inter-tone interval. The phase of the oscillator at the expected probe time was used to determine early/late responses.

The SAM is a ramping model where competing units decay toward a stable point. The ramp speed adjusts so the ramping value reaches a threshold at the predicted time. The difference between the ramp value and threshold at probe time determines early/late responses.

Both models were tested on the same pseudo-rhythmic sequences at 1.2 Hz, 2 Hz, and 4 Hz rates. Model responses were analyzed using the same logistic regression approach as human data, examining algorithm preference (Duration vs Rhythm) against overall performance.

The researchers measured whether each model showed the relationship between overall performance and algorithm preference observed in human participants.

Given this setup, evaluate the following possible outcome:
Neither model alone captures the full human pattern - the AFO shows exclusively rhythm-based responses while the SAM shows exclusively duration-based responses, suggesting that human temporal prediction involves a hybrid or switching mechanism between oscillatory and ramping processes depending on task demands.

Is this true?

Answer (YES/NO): NO